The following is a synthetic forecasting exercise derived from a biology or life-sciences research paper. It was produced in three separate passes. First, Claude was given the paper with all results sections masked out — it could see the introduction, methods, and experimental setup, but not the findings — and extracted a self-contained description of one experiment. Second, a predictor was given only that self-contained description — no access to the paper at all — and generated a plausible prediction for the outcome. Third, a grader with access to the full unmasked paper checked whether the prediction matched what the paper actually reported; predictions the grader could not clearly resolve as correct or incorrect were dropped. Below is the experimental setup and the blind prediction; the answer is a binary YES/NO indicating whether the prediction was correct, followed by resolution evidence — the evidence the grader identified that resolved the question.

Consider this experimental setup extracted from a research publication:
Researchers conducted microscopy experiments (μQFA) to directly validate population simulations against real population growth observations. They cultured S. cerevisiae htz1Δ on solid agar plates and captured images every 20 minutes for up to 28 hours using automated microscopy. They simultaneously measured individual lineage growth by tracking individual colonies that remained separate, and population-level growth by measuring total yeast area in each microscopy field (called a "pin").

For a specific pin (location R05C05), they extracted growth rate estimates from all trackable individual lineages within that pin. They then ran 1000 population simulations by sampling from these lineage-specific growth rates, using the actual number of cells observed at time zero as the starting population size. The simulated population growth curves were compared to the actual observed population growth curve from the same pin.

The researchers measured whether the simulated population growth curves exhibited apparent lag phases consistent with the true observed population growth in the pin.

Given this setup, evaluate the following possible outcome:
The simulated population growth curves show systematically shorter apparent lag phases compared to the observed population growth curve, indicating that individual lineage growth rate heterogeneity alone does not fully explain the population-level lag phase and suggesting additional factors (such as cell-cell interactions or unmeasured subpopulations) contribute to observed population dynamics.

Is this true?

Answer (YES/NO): NO